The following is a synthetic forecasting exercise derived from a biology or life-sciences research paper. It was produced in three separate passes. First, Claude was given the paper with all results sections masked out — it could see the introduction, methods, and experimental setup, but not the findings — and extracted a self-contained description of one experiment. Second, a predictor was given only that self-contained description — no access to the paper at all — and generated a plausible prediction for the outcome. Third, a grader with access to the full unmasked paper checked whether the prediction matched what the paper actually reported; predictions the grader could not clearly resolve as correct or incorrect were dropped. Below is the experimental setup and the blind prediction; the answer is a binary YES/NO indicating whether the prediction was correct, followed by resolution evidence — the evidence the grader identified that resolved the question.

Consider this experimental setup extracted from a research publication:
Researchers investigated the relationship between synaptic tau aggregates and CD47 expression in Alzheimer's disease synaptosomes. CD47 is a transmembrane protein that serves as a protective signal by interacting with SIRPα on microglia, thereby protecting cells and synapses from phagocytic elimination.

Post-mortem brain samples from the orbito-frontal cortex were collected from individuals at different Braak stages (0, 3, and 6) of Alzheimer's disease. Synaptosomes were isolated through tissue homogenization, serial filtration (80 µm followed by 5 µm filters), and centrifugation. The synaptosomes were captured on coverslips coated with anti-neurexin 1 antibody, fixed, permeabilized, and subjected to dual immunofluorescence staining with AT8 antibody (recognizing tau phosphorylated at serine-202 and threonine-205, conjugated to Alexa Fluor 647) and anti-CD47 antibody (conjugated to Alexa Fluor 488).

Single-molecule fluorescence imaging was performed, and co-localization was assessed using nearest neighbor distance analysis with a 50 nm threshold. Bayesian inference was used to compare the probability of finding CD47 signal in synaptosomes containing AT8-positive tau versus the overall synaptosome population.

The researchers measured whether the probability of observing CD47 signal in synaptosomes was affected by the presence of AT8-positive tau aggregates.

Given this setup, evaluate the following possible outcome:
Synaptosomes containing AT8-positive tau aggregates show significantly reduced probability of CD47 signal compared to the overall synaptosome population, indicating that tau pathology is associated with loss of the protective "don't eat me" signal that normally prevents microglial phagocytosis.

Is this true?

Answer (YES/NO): NO